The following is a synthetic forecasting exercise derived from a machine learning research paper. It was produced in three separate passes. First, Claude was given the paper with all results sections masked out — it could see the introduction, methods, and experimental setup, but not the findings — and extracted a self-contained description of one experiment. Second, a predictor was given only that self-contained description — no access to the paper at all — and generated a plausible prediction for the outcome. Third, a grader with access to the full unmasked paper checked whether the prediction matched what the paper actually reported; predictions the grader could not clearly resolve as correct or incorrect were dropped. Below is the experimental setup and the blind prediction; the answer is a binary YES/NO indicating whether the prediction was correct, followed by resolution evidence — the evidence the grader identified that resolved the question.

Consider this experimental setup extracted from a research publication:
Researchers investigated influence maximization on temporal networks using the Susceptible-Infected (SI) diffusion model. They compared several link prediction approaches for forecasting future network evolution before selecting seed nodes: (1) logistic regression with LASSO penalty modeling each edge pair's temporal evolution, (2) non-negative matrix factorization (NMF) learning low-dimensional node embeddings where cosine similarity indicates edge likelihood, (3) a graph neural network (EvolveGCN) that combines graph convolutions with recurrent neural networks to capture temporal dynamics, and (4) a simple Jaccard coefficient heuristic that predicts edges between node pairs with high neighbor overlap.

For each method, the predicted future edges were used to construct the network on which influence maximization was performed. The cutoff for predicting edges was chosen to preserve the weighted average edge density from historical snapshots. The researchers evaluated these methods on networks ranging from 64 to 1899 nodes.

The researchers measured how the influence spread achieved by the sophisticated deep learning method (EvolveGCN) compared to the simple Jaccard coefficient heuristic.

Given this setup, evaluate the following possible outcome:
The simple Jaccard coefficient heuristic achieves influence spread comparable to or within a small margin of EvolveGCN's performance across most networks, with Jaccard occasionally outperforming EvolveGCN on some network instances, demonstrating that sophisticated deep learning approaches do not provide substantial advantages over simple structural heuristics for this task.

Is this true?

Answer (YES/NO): YES